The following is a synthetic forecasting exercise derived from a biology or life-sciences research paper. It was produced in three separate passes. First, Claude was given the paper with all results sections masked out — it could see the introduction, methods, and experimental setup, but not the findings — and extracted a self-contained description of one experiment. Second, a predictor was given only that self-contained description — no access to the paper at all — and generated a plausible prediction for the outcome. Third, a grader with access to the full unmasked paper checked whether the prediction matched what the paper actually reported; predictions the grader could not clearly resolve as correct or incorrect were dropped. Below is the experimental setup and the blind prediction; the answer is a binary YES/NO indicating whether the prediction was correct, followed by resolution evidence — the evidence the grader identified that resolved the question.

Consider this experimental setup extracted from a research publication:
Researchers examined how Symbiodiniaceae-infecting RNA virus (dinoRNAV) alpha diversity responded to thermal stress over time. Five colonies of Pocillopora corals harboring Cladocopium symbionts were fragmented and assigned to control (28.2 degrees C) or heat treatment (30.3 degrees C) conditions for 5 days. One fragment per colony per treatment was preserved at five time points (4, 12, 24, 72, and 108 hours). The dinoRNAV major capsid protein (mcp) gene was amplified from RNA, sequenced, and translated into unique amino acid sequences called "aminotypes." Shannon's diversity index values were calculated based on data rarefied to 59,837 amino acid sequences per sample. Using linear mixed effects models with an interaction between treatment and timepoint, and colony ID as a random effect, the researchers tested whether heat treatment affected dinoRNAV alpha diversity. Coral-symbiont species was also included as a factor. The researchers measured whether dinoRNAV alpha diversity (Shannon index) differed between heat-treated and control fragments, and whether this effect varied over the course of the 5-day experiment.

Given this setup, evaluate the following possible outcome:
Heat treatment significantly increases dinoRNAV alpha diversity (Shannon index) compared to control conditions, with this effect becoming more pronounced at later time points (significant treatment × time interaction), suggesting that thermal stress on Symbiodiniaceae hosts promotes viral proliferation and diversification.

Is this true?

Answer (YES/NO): NO